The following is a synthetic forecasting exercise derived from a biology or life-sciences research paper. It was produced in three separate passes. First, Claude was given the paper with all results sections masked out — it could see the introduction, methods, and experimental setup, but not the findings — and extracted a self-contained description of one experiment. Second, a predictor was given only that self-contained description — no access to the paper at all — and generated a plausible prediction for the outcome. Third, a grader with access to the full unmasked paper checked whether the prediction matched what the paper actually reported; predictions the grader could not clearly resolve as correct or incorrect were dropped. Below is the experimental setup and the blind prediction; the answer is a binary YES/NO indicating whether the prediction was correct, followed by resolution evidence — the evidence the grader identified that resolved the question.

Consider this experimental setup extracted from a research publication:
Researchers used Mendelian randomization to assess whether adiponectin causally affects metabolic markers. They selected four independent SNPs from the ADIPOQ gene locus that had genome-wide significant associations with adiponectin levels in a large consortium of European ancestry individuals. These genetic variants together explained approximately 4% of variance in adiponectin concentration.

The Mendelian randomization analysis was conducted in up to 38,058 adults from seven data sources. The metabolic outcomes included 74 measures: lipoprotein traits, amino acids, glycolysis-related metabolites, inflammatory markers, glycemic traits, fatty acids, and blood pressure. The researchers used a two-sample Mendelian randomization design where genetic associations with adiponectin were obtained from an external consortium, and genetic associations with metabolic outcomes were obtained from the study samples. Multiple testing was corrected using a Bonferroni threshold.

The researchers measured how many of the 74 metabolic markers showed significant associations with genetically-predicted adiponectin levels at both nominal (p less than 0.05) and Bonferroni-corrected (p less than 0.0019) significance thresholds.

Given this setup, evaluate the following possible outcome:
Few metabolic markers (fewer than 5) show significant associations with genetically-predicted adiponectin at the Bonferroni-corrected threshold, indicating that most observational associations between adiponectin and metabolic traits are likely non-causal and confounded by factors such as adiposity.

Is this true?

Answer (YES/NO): YES